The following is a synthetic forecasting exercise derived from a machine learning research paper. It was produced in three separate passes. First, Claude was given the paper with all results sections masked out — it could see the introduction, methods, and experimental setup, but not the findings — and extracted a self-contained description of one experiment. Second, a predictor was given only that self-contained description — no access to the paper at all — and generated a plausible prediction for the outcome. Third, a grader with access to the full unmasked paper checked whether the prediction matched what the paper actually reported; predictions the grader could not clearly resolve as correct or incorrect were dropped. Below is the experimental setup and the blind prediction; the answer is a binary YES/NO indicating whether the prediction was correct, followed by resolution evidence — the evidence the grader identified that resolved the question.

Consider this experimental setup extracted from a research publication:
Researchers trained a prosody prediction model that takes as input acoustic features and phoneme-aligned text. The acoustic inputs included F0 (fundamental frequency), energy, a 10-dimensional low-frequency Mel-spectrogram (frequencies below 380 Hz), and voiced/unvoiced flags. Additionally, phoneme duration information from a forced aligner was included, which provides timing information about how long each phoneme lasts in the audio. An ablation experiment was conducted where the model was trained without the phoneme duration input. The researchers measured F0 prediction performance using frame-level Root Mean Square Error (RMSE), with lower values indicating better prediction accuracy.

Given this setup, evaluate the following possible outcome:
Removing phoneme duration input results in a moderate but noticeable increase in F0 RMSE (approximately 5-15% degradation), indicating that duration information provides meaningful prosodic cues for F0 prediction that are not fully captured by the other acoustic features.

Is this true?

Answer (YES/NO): YES